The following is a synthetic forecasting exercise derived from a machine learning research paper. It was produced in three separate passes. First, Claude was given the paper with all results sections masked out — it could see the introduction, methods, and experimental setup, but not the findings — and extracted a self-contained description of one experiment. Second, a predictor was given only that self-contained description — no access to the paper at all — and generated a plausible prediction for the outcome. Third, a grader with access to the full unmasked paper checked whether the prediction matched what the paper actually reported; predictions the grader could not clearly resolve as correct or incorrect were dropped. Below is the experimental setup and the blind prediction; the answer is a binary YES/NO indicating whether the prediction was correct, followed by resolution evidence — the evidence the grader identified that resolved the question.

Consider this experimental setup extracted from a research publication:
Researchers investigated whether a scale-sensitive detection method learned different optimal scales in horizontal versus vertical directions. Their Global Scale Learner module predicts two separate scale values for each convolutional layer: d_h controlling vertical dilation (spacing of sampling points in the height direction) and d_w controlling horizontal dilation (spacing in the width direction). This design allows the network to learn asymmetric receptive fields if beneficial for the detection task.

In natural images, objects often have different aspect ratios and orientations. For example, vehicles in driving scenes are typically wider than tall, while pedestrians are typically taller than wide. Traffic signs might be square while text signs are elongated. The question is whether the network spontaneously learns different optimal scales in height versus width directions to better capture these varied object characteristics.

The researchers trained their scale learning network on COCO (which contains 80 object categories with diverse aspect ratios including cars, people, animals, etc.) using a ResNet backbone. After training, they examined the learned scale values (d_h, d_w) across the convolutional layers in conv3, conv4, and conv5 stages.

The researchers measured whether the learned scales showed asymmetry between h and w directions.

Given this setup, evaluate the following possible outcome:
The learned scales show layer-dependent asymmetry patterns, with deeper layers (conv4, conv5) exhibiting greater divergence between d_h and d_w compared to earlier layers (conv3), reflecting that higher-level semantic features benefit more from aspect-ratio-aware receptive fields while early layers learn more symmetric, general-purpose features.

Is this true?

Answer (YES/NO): NO